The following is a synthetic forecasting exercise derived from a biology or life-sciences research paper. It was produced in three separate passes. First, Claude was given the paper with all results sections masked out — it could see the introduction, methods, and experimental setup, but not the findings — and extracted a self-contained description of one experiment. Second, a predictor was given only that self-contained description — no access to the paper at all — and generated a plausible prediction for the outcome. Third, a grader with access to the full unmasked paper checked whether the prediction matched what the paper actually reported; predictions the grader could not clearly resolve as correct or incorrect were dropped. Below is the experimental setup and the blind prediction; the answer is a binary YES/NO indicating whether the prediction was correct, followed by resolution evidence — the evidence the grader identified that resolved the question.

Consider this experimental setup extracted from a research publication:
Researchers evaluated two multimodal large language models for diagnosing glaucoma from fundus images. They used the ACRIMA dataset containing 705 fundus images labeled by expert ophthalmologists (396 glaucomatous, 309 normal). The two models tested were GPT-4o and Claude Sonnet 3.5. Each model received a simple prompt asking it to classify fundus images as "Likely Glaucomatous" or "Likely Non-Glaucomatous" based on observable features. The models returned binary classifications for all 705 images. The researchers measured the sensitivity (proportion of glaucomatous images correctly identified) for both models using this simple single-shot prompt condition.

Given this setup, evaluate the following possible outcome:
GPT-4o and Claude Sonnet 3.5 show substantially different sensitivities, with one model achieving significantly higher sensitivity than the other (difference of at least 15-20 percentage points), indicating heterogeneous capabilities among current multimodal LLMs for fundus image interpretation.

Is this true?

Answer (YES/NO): YES